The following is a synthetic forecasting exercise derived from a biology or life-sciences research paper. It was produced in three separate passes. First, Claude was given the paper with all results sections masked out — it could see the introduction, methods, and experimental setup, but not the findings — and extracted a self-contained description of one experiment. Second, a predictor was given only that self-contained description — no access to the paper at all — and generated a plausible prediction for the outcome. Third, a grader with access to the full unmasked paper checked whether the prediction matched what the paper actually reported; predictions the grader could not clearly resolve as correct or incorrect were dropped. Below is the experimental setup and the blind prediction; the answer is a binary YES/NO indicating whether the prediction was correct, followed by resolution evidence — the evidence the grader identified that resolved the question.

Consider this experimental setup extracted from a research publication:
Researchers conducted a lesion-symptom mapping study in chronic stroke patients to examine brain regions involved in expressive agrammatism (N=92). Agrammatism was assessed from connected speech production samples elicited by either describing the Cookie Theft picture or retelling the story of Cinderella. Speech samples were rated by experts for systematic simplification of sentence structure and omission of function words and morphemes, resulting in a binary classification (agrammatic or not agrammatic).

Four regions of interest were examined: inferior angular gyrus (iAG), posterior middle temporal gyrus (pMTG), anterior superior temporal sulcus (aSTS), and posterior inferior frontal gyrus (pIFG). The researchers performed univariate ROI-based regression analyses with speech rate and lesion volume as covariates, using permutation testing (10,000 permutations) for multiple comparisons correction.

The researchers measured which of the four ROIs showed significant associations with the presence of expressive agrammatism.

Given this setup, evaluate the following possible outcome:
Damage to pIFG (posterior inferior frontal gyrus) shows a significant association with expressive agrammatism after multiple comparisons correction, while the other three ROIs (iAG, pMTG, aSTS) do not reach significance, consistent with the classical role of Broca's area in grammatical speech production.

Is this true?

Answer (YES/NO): YES